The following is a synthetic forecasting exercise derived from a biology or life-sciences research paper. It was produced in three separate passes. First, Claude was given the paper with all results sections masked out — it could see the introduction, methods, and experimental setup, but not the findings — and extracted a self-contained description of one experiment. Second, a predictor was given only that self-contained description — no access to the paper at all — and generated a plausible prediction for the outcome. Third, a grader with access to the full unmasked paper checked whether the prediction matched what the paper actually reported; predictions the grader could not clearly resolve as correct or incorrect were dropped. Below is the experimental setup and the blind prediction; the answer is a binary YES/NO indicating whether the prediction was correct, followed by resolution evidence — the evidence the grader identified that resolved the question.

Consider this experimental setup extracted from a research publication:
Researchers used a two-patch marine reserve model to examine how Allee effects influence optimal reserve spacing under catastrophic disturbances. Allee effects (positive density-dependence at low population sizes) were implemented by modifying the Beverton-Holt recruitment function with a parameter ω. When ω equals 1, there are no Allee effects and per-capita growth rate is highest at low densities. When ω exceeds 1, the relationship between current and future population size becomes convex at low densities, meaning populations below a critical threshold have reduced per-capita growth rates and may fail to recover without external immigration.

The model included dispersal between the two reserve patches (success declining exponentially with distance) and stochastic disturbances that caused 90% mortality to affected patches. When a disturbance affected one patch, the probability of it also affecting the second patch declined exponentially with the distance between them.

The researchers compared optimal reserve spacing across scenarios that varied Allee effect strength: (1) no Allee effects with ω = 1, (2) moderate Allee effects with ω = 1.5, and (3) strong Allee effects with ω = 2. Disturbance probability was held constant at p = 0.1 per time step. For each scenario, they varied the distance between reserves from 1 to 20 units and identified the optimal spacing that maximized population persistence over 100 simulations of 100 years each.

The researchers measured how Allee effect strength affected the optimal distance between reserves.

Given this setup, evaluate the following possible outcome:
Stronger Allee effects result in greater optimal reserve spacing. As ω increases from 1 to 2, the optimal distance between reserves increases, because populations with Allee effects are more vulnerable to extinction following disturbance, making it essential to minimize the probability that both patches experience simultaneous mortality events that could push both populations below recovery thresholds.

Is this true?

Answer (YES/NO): YES